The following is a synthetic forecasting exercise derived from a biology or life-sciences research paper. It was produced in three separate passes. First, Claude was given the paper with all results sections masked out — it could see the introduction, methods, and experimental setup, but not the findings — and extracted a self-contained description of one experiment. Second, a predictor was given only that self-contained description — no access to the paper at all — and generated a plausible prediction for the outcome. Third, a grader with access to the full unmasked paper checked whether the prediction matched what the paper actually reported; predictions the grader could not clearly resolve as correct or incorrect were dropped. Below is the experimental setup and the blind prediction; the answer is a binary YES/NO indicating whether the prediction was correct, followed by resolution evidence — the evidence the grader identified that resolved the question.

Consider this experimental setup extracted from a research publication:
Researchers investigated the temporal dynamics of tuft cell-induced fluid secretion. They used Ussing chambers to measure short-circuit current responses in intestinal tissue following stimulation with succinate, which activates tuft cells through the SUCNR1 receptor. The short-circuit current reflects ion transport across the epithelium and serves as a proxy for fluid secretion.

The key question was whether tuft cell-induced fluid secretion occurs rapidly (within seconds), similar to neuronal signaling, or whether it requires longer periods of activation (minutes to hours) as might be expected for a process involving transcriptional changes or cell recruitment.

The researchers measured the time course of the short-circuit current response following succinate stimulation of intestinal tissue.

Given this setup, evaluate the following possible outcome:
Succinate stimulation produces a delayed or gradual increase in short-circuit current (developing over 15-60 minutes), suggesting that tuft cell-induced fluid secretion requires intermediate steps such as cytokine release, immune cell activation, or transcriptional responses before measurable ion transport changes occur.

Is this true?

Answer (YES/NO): NO